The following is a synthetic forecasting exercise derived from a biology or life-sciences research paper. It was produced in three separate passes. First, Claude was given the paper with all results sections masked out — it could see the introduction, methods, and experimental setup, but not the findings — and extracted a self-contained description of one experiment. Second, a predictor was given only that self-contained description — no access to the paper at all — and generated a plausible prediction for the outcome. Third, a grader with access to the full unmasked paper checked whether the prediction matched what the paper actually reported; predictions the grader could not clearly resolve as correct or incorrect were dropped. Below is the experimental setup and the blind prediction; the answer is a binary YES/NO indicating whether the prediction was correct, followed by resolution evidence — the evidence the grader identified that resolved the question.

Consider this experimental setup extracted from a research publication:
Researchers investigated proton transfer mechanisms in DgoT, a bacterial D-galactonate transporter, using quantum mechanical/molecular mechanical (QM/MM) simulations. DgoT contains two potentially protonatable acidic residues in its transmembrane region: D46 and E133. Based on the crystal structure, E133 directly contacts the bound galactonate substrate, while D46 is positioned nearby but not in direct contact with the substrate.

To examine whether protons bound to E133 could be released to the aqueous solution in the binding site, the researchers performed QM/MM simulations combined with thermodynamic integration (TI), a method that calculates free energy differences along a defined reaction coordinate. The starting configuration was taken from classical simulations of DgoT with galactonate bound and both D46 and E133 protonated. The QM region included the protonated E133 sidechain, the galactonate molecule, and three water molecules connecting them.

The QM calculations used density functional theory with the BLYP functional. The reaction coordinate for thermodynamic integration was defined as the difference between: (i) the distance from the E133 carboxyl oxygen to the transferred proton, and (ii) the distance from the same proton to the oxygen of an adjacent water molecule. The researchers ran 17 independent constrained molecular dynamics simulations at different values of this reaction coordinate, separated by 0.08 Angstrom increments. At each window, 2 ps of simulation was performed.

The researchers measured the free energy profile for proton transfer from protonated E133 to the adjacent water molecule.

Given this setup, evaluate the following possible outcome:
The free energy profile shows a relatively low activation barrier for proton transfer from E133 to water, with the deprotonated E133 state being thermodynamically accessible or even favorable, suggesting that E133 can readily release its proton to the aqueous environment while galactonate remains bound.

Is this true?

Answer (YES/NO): YES